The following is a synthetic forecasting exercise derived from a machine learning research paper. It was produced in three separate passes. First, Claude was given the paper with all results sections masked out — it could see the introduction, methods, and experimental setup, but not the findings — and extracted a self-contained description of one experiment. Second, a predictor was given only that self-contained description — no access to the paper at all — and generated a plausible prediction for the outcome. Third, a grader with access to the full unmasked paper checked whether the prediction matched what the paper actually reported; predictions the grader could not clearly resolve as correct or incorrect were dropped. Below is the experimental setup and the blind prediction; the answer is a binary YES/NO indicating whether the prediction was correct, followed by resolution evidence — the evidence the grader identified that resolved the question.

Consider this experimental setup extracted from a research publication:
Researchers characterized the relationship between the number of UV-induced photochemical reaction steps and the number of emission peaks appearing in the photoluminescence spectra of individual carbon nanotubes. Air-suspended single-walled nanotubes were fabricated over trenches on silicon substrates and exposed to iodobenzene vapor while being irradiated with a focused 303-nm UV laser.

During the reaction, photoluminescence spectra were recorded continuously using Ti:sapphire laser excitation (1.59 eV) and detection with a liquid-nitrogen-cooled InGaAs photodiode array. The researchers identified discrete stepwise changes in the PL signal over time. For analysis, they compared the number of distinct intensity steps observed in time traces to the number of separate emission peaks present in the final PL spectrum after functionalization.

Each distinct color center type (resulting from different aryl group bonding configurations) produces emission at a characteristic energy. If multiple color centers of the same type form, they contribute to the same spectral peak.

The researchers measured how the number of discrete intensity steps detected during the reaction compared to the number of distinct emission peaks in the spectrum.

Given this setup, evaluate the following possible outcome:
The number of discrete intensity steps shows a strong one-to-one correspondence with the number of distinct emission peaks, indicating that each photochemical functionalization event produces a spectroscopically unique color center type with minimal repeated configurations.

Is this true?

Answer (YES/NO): NO